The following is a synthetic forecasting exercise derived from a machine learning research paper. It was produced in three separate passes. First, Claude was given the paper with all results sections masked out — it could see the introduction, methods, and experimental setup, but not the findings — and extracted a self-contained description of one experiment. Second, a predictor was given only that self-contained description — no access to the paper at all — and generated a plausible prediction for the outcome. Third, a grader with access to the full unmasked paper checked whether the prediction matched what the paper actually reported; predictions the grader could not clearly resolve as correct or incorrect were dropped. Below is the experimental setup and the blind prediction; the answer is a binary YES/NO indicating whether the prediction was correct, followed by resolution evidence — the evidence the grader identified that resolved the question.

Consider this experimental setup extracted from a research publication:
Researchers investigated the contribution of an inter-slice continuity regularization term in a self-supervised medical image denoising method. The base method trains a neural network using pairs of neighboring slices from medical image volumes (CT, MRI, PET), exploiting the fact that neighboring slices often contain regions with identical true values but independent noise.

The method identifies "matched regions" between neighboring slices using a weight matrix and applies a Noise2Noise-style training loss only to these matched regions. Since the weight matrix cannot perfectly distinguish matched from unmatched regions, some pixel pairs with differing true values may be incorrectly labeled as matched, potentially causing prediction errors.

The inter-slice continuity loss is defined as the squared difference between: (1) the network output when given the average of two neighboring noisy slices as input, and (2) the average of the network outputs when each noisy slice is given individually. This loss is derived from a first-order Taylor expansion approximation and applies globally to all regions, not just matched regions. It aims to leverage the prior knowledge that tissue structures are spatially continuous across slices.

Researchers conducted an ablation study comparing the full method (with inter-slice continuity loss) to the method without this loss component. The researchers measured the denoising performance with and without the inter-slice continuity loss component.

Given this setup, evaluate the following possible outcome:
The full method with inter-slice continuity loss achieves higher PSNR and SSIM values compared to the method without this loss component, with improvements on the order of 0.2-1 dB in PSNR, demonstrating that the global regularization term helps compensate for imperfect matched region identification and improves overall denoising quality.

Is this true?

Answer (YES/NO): NO